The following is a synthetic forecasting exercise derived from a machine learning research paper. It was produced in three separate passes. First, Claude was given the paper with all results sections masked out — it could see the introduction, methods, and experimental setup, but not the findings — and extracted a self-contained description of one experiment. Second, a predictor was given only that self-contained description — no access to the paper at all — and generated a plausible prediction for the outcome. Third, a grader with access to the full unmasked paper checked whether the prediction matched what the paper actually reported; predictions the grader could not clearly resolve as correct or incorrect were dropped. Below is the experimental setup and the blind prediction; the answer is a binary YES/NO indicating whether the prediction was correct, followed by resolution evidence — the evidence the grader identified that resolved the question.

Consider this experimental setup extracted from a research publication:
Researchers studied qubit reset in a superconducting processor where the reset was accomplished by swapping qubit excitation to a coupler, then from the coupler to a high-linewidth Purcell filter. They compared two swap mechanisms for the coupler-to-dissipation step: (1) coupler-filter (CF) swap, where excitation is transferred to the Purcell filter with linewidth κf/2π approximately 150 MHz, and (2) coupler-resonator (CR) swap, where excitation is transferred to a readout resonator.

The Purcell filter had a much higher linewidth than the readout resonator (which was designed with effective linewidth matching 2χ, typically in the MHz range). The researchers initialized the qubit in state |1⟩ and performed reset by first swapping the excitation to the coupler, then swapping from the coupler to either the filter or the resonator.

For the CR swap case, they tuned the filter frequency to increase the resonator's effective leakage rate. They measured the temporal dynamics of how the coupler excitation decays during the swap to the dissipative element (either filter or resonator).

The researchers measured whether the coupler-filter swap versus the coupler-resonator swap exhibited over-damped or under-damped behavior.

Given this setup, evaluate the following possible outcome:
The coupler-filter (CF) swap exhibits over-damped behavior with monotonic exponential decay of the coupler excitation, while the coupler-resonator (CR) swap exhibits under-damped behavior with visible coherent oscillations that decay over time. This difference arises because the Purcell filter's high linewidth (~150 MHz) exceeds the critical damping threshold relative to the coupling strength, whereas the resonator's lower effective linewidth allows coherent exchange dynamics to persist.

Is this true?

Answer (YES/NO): YES